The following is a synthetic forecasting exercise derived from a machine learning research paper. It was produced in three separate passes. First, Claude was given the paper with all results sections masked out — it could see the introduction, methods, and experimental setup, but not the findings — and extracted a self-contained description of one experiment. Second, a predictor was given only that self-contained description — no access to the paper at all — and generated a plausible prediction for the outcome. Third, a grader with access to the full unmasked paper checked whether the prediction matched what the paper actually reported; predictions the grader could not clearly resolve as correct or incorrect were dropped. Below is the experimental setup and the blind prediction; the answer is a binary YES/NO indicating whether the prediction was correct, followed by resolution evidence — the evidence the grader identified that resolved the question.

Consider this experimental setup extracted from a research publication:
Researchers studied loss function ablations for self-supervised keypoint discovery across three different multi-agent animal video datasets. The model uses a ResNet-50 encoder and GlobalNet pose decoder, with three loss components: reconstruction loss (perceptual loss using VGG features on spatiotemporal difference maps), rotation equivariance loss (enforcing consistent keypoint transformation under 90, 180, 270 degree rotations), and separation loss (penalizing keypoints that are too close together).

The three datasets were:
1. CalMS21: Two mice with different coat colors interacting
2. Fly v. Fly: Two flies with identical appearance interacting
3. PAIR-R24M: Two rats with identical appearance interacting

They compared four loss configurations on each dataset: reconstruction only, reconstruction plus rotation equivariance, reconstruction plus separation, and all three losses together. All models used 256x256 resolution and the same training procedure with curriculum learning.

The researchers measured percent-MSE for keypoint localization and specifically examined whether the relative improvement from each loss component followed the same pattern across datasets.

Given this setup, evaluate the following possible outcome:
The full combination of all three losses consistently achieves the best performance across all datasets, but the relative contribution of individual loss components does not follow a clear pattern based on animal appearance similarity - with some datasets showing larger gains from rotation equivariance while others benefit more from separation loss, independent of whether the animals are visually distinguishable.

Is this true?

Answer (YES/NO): NO